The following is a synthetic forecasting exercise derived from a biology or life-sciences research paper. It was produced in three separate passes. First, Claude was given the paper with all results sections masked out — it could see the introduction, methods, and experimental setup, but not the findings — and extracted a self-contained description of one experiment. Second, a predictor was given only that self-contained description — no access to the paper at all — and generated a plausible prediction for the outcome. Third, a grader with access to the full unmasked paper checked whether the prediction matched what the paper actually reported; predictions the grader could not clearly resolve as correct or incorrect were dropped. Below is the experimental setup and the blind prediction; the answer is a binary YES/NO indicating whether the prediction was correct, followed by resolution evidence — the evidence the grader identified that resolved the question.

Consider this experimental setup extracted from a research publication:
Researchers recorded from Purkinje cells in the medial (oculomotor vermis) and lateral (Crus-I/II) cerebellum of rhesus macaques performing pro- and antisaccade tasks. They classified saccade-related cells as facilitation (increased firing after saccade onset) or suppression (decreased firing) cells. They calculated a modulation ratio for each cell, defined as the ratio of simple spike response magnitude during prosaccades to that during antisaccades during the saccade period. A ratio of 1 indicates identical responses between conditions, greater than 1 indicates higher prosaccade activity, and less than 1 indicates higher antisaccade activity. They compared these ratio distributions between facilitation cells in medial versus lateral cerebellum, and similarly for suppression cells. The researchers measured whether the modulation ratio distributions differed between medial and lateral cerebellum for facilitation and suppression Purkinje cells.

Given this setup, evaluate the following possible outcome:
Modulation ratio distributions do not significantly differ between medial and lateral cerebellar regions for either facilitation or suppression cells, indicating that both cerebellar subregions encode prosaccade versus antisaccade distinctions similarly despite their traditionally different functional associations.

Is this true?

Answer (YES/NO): NO